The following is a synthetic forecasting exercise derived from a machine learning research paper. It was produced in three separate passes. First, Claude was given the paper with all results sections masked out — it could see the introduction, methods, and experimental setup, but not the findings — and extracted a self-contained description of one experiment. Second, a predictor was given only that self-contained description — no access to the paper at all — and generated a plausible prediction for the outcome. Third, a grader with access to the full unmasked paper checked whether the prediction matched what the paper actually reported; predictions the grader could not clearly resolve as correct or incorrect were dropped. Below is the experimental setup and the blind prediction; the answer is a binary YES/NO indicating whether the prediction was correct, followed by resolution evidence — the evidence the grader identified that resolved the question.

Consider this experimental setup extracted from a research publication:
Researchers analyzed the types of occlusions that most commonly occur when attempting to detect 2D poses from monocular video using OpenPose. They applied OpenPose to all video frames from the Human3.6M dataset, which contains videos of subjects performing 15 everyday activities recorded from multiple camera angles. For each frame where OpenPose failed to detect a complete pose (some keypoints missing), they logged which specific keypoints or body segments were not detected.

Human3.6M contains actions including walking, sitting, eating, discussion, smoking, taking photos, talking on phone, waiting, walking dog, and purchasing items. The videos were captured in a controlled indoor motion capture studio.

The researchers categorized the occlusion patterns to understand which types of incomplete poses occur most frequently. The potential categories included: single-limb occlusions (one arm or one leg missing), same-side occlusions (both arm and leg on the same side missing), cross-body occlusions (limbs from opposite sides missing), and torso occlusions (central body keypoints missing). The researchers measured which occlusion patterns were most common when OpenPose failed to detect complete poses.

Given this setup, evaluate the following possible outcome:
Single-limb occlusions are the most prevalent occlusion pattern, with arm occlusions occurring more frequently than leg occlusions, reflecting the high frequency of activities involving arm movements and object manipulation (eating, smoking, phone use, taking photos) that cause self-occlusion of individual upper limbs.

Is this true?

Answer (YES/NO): NO